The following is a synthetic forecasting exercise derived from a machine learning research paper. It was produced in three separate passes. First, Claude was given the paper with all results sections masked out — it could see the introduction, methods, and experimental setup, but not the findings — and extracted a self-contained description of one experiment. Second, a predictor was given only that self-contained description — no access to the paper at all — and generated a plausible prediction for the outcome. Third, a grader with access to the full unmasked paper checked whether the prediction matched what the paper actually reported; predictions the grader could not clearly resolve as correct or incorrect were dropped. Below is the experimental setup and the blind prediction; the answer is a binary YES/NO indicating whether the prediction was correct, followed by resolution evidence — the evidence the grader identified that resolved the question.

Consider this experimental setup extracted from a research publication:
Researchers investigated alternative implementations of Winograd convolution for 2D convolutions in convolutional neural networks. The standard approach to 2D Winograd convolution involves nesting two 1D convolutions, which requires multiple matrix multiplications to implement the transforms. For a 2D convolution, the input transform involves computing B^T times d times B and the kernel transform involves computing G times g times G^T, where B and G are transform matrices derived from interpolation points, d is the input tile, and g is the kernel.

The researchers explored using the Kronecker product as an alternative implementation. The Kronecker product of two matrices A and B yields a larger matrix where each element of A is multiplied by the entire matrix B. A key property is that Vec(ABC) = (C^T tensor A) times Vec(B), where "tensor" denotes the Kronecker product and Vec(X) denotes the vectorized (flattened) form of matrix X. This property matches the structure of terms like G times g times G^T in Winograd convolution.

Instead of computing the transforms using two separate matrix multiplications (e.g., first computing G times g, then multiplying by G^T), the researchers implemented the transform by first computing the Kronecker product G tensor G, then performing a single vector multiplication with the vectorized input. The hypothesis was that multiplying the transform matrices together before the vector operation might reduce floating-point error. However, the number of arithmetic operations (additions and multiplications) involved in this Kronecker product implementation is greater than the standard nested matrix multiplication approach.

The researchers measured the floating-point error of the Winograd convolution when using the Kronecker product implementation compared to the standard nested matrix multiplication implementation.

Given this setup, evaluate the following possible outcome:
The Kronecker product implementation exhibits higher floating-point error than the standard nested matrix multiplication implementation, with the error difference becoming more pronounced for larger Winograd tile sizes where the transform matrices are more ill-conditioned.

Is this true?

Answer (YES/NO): NO